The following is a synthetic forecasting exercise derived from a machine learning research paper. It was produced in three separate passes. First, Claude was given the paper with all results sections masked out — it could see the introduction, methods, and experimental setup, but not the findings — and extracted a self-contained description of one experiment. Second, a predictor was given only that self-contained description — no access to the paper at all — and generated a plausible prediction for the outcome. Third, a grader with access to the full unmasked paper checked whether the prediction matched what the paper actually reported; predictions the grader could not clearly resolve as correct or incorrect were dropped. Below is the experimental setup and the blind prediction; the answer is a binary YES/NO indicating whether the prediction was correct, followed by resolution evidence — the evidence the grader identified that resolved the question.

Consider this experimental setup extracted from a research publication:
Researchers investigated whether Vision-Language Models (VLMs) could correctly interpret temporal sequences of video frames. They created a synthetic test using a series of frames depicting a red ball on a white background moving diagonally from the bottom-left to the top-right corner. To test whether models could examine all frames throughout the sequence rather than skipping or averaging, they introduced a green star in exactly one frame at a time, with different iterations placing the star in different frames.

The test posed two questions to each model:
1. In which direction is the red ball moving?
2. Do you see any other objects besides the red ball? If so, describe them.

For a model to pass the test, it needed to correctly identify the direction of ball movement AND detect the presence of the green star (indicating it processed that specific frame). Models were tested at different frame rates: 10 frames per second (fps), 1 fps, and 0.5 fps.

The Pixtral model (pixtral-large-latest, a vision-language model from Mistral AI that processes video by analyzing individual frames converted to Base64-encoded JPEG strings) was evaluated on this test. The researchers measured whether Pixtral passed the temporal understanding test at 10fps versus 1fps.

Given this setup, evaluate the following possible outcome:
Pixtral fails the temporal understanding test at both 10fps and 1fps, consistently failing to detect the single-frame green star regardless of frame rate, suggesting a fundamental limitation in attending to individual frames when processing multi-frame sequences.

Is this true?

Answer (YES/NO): NO